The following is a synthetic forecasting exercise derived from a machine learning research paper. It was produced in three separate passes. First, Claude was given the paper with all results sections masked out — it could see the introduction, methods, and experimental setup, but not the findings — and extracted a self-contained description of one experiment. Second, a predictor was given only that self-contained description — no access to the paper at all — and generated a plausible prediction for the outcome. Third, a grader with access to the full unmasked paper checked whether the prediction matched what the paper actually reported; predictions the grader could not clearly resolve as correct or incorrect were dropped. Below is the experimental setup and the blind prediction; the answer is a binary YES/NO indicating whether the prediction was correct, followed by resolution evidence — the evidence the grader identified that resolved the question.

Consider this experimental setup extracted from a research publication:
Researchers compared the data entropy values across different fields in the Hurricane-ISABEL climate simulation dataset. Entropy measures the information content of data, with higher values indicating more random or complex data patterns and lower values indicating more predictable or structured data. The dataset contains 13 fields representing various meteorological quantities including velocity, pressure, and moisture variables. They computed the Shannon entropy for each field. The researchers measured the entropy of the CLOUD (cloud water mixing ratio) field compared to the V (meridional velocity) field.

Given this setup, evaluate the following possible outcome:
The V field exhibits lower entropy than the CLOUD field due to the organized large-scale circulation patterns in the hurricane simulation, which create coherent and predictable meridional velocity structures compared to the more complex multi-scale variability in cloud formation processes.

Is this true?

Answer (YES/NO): NO